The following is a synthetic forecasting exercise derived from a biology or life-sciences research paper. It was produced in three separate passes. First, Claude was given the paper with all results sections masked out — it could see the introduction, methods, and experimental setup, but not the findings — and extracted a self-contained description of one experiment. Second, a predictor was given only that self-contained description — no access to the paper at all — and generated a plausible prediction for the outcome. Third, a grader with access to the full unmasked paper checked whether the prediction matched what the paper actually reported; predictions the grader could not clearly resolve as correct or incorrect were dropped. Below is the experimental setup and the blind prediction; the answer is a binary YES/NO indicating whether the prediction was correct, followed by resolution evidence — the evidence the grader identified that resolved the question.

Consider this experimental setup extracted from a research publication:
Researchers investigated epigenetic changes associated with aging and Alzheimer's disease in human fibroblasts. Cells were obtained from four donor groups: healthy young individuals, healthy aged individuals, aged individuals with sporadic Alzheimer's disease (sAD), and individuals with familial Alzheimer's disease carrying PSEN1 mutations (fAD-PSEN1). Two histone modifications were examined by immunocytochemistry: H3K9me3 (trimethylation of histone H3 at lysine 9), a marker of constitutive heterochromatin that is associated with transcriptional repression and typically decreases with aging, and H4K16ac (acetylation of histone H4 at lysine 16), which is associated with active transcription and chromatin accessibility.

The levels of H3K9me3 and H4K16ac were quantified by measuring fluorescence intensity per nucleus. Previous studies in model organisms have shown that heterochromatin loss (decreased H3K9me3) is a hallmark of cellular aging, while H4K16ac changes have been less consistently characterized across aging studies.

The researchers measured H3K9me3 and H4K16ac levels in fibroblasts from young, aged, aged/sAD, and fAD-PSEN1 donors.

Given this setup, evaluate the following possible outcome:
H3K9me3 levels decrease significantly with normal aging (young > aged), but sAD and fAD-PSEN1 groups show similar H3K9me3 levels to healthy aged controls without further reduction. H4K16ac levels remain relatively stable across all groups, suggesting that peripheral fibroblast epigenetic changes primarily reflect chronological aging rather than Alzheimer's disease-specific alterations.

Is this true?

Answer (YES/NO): NO